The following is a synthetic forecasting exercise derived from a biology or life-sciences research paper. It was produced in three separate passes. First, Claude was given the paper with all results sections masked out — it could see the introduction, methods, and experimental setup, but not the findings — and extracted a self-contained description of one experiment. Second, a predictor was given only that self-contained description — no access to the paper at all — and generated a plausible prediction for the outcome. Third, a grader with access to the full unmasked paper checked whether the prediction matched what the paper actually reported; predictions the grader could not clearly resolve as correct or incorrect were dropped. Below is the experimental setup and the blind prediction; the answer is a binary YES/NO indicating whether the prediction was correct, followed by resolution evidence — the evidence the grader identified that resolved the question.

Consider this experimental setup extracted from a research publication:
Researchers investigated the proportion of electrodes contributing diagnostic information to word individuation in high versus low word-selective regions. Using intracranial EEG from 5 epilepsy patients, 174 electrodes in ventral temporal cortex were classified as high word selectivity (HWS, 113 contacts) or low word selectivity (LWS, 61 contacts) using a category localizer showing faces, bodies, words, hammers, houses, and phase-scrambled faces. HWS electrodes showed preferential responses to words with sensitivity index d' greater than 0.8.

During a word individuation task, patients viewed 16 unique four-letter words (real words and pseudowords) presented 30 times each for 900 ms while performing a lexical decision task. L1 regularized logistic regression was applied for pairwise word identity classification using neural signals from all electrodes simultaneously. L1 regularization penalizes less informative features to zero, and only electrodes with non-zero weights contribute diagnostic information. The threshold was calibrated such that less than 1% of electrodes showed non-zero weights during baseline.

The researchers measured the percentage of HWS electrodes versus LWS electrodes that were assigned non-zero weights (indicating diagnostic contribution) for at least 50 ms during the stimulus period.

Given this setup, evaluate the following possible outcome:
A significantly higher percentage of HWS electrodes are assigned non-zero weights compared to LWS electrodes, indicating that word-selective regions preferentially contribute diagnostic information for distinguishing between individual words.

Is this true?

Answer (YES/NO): YES